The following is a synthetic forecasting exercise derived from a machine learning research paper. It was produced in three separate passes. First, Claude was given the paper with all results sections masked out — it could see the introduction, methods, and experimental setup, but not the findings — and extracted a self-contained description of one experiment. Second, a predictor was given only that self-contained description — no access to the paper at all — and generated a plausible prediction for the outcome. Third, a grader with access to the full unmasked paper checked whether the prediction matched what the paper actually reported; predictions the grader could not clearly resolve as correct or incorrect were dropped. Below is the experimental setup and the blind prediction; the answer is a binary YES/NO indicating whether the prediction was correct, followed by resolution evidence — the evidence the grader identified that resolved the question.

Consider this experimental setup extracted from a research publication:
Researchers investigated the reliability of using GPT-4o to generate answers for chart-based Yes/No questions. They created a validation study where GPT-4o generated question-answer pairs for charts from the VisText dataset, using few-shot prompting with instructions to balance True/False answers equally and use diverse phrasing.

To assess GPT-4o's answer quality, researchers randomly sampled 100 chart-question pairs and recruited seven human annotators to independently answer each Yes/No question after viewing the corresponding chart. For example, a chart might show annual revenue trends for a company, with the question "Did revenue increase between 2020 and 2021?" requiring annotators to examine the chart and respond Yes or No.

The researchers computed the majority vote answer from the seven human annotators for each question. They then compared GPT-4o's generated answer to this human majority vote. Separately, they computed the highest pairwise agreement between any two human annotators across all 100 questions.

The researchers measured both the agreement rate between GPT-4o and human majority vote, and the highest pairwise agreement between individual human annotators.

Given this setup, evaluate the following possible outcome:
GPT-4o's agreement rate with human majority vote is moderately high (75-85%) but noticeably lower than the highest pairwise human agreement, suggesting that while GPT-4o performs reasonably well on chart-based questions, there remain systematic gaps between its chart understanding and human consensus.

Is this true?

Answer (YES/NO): NO